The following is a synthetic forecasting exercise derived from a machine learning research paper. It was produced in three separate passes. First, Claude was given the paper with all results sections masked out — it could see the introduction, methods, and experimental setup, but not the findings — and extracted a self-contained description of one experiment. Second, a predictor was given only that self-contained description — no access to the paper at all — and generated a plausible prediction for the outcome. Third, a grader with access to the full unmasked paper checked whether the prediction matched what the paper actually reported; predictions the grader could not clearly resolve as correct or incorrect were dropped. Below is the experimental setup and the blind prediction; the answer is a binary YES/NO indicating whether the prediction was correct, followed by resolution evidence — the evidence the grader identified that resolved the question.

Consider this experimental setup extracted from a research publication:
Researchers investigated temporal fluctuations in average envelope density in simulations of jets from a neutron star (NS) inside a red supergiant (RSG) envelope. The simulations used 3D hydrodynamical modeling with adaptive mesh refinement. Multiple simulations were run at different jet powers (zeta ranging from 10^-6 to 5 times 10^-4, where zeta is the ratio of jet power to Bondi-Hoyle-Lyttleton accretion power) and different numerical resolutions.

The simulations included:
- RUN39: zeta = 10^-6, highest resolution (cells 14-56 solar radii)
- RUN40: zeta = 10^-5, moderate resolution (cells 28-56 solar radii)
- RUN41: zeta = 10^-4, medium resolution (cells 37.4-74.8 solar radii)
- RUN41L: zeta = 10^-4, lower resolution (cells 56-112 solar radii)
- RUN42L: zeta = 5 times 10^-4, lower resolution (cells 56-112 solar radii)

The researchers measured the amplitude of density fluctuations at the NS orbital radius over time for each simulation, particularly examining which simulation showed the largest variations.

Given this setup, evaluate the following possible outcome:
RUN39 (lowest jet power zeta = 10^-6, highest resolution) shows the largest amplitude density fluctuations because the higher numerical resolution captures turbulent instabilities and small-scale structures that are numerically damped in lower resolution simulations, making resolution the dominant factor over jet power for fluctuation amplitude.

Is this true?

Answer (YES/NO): NO